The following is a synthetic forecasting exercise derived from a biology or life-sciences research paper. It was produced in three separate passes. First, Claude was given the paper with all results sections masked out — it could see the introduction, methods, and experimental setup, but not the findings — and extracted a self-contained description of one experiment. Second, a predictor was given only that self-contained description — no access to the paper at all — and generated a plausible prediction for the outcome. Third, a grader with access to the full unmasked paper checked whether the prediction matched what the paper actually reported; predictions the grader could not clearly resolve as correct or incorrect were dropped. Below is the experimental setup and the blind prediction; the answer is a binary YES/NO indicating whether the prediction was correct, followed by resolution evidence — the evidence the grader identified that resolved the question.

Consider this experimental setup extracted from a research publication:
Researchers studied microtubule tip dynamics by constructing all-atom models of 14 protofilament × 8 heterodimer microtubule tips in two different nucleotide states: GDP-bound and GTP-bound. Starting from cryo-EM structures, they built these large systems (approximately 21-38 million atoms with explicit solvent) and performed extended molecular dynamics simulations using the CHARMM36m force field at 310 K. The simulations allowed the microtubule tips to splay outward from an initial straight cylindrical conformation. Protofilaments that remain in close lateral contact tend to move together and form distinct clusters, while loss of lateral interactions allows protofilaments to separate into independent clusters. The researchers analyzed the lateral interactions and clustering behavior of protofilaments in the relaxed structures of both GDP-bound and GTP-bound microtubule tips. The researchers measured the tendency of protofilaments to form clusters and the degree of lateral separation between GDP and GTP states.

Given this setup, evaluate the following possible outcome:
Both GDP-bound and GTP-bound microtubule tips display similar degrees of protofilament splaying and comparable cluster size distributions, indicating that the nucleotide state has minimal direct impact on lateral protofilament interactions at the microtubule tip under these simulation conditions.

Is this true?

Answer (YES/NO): NO